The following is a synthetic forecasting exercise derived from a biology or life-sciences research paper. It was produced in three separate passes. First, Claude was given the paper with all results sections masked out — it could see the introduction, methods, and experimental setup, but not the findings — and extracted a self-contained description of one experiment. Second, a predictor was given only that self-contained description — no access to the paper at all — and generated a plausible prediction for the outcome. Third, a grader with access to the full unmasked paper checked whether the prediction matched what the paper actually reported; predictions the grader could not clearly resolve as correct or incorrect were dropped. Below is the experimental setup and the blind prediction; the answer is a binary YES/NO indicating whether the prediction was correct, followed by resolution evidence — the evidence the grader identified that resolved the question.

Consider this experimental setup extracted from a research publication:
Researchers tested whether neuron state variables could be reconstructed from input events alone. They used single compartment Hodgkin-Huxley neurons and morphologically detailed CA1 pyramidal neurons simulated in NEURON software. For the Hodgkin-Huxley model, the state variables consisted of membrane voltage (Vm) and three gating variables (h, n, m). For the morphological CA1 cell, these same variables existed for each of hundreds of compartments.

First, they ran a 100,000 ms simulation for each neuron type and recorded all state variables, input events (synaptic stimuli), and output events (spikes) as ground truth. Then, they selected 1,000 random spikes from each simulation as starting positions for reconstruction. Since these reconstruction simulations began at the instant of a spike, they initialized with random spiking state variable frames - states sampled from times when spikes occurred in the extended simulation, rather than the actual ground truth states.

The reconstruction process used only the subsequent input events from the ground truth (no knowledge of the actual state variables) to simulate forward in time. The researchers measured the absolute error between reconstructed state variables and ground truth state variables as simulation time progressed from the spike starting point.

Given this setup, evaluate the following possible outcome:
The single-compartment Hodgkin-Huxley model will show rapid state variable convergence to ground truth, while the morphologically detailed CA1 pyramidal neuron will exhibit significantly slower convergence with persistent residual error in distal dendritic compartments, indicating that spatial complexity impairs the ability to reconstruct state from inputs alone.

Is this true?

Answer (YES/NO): NO